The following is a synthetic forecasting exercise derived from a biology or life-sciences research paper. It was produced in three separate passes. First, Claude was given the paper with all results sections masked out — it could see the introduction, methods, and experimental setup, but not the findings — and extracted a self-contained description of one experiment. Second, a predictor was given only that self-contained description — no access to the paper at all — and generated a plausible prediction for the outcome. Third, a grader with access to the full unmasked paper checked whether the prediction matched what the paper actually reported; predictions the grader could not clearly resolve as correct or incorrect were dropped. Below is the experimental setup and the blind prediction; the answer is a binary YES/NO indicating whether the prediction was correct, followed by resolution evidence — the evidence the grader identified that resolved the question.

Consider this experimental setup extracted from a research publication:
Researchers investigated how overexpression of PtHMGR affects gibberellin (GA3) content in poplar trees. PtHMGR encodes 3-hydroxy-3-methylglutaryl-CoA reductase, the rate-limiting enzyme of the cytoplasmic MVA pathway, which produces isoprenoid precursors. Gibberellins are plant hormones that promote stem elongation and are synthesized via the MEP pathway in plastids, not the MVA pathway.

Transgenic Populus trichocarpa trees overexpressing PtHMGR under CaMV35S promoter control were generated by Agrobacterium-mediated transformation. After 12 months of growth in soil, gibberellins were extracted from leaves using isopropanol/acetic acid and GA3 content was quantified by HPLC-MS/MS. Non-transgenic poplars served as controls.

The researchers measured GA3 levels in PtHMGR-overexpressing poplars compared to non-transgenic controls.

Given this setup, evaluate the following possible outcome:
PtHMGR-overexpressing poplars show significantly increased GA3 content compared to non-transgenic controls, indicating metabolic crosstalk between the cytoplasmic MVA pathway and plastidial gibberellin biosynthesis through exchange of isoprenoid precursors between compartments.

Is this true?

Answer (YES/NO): YES